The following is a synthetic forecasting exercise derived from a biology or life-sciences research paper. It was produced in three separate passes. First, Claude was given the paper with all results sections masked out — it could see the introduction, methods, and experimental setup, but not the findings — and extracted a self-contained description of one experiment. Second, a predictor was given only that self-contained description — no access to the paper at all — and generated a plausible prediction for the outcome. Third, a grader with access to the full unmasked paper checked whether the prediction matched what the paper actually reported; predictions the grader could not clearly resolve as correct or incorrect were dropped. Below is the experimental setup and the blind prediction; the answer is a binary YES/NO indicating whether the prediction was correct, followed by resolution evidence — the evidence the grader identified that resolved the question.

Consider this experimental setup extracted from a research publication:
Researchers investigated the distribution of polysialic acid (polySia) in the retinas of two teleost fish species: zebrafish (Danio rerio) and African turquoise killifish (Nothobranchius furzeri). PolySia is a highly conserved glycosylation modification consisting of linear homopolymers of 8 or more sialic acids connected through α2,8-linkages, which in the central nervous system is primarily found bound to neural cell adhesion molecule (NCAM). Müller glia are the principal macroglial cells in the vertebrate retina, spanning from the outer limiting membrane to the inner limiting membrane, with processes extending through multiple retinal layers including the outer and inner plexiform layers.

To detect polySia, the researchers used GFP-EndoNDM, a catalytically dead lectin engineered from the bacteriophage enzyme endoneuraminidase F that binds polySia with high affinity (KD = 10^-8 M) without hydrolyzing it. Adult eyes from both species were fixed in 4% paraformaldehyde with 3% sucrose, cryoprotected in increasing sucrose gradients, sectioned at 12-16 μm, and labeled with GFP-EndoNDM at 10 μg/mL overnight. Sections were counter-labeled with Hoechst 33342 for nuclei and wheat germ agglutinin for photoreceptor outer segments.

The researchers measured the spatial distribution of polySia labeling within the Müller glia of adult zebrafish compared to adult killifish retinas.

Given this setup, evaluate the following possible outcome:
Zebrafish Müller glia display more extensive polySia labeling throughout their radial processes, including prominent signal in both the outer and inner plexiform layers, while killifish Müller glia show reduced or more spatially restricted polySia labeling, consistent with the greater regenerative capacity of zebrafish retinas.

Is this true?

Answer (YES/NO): NO